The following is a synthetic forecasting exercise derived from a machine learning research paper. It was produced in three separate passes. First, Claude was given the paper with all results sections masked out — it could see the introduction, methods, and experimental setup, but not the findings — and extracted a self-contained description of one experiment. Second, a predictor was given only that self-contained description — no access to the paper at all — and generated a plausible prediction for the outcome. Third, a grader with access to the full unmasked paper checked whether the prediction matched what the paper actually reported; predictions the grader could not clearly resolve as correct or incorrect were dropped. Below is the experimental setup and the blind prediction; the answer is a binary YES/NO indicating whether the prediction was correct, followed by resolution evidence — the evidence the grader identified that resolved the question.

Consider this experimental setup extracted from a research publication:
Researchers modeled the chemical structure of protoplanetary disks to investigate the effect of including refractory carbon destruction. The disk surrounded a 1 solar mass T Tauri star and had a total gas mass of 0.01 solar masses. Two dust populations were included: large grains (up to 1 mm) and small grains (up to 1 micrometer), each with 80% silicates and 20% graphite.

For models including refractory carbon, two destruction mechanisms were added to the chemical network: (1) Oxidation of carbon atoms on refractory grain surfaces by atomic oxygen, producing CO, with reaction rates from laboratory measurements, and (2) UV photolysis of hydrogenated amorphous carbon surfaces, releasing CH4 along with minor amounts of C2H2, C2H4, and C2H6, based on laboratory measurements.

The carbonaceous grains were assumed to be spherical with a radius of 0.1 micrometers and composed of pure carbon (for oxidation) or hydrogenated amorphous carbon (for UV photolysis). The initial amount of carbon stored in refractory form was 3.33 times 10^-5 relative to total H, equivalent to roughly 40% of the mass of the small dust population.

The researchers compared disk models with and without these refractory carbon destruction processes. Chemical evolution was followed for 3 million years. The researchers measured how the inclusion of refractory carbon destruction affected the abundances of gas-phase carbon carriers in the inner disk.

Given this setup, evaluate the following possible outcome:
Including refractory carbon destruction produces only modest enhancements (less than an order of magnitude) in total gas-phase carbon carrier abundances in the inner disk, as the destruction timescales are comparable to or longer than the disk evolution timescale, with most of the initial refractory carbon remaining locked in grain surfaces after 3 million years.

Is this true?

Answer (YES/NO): NO